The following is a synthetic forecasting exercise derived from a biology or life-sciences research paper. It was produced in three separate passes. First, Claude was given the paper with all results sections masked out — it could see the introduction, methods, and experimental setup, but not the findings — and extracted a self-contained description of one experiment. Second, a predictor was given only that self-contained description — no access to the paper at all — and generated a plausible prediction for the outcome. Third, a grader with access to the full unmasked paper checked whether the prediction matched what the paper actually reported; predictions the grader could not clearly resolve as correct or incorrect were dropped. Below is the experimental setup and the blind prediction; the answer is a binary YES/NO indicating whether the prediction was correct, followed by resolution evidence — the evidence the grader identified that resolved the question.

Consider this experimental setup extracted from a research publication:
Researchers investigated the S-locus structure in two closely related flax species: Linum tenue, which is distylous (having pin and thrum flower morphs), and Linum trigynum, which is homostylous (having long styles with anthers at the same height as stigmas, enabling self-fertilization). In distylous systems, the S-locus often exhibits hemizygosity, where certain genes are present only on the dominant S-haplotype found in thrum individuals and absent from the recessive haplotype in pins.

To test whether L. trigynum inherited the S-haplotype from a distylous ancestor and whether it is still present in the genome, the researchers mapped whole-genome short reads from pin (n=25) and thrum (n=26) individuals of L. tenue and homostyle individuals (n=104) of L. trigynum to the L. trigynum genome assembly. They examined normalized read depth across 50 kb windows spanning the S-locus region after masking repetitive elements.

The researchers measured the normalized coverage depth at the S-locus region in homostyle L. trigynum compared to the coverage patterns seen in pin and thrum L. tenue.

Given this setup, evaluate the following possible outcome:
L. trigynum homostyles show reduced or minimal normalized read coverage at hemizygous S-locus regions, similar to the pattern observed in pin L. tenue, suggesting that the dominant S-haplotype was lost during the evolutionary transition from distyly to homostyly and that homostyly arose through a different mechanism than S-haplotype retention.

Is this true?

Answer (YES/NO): NO